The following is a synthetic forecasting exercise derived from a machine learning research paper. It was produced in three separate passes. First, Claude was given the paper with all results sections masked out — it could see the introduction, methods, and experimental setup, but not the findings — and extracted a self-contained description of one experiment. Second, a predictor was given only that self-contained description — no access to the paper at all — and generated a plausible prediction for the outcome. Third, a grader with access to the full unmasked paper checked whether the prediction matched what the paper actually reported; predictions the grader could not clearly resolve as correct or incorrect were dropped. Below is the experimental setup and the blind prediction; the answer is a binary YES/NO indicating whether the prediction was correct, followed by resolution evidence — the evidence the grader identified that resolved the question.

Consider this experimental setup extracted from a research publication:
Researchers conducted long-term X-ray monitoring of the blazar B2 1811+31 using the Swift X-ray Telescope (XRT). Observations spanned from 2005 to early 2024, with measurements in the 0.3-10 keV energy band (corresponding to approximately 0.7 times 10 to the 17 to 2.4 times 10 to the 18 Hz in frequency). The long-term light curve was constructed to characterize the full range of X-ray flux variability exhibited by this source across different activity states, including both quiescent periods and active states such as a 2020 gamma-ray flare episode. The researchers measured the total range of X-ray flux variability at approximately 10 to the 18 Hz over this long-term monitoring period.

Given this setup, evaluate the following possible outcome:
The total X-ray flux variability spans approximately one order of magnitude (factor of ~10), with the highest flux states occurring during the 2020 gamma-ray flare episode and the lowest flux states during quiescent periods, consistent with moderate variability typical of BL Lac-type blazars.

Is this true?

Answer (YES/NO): NO